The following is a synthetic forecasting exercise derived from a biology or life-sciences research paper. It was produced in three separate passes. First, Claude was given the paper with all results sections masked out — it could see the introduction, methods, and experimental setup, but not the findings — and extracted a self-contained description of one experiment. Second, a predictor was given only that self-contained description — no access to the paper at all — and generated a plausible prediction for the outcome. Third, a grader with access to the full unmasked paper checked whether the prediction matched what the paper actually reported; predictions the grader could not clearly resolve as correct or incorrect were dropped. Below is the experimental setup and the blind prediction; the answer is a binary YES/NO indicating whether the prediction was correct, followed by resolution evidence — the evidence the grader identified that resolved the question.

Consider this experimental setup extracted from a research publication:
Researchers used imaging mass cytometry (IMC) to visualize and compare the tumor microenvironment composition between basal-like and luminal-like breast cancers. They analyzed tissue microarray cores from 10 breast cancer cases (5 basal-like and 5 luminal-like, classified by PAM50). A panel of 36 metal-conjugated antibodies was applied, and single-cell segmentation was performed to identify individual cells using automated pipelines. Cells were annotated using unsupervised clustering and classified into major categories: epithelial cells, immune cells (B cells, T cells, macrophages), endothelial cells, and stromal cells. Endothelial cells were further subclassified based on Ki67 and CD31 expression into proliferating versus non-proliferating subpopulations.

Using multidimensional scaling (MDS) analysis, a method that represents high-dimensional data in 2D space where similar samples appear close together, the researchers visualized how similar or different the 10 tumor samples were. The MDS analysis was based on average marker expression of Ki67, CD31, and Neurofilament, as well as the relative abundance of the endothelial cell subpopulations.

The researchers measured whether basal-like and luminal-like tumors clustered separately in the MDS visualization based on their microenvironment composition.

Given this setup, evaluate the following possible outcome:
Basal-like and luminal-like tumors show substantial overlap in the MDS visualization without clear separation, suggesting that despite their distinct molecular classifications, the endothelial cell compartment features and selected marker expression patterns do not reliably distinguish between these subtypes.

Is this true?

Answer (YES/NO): NO